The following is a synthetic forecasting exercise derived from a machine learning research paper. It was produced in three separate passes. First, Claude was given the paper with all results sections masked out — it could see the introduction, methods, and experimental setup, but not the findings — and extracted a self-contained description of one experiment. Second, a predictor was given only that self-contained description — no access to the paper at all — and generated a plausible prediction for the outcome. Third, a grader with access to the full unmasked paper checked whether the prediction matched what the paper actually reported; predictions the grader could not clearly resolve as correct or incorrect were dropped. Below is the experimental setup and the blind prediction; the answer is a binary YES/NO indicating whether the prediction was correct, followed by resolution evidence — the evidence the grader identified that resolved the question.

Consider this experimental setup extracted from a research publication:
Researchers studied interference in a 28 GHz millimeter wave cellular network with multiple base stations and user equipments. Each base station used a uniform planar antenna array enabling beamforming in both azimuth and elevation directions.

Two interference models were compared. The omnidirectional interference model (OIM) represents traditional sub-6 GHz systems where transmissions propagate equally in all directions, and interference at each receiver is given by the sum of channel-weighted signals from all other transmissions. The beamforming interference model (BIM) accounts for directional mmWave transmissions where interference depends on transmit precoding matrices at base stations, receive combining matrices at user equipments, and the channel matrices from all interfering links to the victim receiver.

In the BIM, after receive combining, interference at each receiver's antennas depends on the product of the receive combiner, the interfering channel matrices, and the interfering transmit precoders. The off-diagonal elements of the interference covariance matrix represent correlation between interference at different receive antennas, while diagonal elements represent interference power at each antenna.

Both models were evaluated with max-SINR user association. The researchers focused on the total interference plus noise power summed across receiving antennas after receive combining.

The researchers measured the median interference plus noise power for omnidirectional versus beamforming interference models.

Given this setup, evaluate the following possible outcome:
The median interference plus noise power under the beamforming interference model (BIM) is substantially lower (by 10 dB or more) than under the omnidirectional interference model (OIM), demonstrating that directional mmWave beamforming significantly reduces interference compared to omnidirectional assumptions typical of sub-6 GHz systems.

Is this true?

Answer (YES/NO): NO